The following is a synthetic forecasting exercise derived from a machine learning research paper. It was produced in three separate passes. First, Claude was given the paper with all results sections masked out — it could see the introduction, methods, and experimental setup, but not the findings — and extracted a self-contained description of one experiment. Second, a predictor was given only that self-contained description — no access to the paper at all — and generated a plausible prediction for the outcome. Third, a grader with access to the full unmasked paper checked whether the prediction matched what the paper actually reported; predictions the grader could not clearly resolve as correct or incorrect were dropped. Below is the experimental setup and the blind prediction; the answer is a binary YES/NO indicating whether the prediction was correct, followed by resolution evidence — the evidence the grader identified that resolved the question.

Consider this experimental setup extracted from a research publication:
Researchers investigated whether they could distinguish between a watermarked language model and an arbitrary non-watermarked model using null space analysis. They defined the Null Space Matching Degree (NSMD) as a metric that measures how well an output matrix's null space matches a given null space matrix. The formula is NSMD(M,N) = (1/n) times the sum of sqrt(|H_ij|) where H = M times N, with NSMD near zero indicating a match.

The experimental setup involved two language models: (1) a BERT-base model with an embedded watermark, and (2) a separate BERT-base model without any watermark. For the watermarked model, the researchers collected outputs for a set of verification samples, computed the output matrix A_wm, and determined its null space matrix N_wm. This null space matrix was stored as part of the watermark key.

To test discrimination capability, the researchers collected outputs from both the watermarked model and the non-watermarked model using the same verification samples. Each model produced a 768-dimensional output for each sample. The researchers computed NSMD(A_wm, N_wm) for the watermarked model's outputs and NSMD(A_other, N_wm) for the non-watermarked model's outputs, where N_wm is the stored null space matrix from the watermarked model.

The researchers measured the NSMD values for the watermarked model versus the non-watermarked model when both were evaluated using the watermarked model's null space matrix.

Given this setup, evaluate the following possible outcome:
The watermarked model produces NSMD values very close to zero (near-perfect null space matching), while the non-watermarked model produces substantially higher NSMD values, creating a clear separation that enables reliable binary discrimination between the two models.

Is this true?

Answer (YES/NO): YES